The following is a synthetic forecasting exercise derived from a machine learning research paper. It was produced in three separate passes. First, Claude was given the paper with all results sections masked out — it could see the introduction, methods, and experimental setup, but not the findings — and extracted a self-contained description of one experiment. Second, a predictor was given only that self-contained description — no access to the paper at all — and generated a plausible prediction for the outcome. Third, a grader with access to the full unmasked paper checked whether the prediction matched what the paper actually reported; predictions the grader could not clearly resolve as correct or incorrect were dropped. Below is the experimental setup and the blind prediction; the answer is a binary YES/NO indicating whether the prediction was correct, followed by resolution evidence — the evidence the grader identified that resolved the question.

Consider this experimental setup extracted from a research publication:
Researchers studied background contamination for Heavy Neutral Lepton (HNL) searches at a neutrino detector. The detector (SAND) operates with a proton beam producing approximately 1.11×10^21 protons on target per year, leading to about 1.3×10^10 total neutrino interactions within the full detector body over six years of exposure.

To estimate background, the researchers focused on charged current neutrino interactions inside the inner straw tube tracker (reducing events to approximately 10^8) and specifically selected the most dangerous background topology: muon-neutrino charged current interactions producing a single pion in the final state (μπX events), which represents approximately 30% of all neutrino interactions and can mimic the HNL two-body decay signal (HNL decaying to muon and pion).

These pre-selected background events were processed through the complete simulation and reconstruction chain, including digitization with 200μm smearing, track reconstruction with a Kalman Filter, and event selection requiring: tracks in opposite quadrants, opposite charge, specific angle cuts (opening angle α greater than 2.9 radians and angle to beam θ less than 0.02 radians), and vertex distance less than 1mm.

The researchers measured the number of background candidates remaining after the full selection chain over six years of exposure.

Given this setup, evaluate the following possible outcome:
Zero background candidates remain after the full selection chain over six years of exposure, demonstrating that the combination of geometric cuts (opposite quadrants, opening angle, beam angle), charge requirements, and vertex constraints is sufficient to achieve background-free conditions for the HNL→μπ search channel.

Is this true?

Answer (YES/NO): NO